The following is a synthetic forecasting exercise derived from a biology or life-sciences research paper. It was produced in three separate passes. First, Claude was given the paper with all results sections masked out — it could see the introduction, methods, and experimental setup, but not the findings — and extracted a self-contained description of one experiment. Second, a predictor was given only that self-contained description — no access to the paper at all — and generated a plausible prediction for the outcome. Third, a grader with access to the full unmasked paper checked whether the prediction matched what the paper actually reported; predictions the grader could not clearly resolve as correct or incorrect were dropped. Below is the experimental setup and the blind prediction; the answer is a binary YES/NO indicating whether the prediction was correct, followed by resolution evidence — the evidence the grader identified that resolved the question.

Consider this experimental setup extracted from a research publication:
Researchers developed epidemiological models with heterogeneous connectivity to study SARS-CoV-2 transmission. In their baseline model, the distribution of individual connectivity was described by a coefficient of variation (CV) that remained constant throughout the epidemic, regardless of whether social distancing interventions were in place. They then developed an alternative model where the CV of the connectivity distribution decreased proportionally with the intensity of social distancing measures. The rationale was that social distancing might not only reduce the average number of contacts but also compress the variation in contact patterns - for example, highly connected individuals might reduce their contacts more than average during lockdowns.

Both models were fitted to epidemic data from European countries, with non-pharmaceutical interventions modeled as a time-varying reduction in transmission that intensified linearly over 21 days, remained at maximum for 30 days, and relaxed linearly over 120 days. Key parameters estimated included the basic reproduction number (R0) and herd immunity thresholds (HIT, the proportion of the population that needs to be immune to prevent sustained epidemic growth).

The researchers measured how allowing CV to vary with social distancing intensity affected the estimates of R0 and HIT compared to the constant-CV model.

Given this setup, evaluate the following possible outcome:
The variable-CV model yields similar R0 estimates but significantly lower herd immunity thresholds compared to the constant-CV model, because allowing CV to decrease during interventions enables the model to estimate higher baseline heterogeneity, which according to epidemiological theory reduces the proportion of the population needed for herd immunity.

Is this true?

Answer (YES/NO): NO